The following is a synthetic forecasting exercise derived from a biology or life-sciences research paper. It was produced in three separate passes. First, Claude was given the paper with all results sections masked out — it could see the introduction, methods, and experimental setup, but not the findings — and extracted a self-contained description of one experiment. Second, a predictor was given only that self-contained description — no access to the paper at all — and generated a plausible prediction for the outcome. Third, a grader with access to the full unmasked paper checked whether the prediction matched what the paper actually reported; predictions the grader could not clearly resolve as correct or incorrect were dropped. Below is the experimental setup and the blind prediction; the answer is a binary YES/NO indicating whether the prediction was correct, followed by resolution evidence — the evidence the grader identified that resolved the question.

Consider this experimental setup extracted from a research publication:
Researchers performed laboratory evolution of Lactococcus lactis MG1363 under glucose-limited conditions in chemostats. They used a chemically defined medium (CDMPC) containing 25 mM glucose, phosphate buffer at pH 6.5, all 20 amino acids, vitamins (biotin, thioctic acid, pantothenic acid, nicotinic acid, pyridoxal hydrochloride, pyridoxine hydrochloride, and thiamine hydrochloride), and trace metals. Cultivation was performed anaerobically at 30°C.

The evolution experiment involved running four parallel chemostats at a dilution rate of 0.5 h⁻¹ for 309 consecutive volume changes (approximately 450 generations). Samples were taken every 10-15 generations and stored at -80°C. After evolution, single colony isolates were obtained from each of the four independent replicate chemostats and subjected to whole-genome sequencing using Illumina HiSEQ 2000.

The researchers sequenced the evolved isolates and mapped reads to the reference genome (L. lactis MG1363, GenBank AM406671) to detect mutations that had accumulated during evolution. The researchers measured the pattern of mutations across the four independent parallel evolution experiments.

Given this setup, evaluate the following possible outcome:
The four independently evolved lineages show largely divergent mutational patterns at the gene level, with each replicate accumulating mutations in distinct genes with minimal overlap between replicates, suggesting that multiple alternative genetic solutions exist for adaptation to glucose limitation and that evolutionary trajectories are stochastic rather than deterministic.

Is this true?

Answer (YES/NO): NO